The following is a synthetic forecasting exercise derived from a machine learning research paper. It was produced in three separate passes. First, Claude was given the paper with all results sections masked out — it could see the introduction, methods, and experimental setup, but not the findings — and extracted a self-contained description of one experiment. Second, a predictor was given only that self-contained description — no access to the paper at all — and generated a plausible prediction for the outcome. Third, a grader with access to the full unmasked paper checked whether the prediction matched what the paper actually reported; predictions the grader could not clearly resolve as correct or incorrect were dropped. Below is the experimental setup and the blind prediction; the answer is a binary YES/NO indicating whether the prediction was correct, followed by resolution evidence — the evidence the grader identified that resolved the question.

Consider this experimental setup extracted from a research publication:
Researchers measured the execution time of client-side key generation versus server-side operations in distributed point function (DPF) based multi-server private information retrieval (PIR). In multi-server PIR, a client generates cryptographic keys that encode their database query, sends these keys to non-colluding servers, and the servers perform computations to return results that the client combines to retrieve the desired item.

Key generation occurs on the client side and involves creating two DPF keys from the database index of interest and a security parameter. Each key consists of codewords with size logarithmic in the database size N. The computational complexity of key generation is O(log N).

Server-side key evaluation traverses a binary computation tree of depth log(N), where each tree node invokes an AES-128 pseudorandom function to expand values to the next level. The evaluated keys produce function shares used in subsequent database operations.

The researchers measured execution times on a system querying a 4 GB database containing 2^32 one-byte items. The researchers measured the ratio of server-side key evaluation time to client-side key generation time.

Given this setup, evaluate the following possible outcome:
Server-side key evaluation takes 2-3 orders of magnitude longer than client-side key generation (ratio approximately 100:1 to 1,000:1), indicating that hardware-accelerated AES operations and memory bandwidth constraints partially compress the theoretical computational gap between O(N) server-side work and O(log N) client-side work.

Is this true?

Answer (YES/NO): YES